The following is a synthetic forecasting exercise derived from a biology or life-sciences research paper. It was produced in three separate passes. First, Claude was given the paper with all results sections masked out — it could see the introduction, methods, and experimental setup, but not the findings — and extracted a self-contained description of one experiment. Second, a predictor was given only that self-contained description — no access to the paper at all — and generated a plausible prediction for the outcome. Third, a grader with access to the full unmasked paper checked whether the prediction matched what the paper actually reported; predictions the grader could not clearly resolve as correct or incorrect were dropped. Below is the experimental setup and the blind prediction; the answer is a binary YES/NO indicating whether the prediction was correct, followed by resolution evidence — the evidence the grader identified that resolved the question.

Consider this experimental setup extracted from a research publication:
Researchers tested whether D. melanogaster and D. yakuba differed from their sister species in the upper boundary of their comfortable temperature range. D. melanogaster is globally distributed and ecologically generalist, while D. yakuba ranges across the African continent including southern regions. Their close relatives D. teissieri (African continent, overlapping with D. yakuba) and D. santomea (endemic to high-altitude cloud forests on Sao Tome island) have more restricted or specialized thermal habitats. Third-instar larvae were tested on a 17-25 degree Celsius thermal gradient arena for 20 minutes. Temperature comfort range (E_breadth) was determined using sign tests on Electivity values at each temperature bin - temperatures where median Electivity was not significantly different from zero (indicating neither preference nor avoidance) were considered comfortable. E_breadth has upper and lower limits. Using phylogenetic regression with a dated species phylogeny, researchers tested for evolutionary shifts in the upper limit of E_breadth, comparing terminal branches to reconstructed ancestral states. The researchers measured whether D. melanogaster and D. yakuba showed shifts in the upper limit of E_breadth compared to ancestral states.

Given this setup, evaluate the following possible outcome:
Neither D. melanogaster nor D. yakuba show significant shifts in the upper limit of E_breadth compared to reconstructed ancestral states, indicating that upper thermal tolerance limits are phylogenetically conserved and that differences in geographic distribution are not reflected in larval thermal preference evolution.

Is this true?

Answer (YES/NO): NO